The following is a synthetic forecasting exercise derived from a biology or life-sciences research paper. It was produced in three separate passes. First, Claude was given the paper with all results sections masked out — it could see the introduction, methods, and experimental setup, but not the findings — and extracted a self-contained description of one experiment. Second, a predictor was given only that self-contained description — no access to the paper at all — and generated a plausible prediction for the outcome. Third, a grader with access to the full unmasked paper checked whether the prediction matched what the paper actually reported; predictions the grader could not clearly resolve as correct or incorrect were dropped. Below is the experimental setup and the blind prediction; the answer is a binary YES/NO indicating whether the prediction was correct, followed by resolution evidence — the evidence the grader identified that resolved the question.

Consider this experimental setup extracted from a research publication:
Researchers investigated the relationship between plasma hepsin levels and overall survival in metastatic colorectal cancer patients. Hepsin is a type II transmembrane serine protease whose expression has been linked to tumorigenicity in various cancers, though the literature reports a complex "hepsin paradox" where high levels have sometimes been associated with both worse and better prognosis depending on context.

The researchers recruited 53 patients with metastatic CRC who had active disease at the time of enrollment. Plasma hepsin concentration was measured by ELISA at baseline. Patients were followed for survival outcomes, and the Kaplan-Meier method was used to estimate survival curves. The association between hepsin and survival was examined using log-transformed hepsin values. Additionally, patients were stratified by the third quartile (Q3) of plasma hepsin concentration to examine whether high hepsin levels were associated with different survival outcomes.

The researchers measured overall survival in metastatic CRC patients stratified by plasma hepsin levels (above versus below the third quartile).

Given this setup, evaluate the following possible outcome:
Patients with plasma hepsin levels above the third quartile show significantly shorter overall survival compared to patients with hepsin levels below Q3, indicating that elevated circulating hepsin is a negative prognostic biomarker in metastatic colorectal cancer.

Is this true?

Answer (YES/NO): NO